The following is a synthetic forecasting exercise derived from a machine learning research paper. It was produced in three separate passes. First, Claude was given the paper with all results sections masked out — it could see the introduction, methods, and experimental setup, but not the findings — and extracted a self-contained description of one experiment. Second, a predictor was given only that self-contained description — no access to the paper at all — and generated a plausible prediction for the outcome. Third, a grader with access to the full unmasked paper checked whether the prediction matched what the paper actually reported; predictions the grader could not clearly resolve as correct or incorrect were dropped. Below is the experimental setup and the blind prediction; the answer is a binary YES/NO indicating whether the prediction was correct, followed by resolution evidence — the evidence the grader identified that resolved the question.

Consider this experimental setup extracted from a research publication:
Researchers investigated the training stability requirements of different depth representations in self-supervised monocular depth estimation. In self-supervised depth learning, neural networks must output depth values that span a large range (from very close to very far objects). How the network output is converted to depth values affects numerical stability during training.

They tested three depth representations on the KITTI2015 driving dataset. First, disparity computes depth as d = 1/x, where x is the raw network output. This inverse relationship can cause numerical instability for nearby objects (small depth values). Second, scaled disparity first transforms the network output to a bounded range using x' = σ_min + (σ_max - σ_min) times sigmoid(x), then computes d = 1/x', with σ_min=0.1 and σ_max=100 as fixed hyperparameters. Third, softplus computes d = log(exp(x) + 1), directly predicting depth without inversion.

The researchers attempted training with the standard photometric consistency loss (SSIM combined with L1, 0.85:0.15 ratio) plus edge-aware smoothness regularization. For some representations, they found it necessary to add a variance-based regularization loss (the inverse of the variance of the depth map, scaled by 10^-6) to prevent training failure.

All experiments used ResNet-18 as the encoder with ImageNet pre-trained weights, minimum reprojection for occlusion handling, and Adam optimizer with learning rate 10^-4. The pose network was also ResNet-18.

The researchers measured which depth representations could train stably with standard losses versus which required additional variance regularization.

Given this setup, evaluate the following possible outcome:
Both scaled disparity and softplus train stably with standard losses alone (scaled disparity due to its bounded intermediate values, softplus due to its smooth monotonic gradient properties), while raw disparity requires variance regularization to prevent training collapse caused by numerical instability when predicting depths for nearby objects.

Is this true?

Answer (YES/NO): NO